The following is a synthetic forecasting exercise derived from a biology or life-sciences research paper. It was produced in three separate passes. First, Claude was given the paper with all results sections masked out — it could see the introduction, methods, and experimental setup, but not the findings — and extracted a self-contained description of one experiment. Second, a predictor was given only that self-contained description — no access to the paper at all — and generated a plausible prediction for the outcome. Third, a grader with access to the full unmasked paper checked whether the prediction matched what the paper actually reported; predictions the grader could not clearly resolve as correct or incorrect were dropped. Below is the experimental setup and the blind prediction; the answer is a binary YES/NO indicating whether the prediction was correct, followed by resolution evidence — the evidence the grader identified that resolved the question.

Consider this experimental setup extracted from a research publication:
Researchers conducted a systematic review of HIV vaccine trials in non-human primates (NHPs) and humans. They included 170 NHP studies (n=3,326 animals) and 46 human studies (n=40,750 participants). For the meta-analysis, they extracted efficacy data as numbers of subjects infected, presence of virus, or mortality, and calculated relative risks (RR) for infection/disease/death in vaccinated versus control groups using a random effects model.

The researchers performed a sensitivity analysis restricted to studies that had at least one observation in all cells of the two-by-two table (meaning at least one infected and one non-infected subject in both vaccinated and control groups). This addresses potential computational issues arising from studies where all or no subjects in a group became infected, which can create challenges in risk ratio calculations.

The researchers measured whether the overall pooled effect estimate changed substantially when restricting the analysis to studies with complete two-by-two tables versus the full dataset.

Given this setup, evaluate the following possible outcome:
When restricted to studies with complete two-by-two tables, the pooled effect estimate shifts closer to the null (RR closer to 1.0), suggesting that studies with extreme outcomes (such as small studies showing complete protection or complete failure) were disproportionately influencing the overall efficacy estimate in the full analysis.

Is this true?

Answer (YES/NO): NO